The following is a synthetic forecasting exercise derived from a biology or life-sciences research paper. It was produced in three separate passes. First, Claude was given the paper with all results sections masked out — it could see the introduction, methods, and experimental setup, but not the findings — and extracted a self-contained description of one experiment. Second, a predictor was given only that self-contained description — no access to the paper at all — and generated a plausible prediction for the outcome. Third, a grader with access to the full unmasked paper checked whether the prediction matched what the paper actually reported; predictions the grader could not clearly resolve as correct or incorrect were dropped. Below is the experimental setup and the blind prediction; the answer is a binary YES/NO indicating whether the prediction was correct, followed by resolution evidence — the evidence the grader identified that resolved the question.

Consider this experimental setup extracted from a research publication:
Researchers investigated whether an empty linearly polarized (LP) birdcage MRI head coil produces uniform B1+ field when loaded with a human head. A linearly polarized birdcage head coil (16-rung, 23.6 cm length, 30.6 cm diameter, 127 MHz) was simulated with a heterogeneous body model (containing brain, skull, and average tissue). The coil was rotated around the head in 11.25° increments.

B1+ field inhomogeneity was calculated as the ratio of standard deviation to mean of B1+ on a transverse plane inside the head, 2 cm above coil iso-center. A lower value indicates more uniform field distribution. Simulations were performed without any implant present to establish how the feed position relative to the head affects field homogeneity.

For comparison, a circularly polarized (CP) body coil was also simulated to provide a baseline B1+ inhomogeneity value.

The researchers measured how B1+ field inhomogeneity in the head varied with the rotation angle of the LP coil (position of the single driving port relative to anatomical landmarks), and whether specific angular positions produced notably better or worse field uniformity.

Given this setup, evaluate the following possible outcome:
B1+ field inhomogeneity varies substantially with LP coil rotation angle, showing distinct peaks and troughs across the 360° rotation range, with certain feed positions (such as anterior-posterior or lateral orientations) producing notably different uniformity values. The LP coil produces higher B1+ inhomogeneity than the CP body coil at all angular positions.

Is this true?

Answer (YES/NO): NO